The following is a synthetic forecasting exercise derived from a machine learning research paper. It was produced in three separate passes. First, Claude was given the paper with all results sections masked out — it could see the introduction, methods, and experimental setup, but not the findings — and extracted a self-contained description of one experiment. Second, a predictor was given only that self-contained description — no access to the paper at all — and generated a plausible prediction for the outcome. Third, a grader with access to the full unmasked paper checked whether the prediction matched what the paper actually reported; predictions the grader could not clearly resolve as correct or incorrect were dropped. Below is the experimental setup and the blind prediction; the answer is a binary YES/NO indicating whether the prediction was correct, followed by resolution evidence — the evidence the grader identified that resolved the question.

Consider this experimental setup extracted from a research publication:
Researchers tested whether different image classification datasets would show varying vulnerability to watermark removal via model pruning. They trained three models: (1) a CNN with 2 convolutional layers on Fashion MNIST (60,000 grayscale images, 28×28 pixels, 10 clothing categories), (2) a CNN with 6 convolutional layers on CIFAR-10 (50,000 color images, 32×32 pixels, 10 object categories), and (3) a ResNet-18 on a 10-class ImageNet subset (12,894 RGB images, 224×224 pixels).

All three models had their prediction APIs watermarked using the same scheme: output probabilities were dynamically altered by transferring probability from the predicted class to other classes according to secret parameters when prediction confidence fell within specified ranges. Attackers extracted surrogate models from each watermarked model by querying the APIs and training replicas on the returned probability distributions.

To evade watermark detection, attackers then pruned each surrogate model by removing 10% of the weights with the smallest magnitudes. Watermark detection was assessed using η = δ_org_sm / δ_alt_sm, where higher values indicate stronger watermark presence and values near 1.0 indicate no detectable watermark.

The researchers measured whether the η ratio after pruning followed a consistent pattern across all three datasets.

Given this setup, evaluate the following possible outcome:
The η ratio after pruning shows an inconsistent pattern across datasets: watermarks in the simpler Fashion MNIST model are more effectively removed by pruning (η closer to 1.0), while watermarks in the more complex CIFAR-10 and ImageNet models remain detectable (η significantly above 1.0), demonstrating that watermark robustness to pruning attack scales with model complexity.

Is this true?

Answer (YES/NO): NO